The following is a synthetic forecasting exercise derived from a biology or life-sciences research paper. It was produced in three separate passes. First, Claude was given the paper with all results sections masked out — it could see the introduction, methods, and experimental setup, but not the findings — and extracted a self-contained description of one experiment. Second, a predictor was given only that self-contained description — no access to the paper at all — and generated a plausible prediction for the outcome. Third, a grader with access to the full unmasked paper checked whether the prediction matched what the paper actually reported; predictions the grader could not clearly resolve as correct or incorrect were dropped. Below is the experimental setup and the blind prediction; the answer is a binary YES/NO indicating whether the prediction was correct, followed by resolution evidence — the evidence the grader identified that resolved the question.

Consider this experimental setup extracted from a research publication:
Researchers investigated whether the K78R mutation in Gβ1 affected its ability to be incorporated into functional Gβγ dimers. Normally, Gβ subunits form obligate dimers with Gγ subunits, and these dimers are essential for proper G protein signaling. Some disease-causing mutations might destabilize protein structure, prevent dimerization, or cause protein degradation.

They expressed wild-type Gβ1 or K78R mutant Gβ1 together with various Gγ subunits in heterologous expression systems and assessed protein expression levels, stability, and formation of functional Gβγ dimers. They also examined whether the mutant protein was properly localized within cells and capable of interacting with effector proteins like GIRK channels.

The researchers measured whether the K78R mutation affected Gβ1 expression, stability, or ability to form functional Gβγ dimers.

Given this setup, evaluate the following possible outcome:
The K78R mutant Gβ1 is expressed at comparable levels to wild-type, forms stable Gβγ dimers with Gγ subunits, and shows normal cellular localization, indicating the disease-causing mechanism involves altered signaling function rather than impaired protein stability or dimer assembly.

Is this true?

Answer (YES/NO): NO